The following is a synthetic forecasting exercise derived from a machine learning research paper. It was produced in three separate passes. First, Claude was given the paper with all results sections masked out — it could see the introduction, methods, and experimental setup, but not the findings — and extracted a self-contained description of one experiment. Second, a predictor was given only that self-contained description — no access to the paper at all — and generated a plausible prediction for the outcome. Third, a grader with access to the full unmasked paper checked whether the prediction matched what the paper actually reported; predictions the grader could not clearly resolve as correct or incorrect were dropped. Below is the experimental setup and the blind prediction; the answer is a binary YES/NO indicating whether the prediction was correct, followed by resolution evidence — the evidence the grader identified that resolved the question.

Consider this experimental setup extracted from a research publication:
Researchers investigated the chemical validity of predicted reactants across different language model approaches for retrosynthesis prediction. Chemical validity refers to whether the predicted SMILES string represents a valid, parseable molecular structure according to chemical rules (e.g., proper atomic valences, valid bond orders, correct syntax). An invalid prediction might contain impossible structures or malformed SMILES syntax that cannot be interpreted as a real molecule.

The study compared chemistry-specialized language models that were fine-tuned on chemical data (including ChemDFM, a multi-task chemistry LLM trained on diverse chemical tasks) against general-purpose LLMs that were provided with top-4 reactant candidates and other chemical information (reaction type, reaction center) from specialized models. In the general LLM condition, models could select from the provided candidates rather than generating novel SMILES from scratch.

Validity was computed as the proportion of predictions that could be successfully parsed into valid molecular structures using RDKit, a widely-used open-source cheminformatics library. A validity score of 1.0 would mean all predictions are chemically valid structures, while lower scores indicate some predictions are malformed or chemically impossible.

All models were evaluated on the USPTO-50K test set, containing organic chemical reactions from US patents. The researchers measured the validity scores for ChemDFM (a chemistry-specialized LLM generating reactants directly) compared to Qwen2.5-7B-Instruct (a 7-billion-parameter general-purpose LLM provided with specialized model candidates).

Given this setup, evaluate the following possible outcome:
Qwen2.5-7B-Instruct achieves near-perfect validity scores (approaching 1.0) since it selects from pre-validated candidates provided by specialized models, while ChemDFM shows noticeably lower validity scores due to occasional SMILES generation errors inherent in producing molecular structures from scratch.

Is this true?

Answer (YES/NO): YES